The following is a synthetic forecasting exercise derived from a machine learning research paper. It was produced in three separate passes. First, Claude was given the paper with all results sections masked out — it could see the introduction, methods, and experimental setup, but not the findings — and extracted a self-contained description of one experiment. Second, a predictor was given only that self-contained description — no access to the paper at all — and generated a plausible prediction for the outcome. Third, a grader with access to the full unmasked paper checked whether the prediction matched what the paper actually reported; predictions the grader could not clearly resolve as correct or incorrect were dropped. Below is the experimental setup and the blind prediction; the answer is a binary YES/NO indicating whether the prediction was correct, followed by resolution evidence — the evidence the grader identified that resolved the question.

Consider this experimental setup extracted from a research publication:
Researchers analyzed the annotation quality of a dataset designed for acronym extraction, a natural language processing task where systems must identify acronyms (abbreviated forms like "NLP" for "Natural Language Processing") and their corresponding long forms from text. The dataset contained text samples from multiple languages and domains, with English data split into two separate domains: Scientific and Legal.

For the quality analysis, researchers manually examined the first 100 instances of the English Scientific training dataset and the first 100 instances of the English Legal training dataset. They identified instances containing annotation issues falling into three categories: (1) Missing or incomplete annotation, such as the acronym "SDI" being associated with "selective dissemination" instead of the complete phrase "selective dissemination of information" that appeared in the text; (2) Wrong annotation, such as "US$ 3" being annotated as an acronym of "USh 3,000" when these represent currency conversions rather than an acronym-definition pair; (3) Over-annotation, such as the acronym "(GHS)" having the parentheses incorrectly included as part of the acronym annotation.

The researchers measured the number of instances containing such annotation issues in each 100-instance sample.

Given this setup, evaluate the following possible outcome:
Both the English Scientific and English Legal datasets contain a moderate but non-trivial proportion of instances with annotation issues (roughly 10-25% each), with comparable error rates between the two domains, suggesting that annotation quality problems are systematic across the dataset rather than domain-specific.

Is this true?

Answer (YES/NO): NO